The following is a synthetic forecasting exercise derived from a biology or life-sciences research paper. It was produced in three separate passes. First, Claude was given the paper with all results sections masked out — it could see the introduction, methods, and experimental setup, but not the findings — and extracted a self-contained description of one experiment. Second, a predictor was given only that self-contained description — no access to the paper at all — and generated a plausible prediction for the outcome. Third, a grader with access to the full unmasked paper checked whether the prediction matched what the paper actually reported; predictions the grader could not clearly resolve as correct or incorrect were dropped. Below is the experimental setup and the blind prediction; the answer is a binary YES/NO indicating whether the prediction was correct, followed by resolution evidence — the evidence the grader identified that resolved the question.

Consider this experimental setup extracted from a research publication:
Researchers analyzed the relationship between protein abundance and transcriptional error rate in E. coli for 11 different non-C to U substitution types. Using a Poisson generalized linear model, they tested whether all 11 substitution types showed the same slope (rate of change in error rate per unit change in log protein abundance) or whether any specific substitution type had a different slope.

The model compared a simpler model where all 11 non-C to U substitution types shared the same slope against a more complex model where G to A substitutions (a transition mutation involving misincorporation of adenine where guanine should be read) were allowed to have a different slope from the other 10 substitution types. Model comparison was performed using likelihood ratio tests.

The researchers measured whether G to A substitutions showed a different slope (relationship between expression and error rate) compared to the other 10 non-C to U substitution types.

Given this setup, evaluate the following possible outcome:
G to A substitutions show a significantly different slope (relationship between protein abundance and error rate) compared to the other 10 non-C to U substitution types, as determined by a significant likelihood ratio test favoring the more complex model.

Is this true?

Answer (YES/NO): YES